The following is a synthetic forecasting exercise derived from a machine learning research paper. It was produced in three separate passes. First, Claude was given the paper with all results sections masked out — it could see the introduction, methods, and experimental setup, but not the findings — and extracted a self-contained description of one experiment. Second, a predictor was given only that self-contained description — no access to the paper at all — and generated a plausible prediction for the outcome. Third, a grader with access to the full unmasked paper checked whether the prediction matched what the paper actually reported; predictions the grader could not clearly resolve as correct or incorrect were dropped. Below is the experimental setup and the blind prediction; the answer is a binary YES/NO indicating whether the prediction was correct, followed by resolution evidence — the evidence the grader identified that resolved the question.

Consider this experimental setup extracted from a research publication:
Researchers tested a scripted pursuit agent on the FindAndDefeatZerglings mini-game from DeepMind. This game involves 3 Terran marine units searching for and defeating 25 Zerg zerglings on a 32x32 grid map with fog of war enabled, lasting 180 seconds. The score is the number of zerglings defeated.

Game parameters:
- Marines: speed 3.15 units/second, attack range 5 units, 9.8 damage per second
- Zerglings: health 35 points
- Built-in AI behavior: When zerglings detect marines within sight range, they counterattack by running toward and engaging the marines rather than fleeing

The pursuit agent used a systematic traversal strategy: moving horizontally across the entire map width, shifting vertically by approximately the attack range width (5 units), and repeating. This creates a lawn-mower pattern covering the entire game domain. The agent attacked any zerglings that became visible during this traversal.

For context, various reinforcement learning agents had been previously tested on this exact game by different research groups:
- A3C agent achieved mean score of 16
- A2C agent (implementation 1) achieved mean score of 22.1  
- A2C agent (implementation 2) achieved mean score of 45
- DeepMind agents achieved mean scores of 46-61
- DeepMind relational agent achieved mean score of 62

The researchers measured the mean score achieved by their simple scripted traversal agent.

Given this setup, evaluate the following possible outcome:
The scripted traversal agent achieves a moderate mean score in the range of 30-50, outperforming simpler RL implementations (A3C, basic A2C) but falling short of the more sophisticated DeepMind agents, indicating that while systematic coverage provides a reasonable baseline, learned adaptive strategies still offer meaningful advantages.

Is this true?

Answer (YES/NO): YES